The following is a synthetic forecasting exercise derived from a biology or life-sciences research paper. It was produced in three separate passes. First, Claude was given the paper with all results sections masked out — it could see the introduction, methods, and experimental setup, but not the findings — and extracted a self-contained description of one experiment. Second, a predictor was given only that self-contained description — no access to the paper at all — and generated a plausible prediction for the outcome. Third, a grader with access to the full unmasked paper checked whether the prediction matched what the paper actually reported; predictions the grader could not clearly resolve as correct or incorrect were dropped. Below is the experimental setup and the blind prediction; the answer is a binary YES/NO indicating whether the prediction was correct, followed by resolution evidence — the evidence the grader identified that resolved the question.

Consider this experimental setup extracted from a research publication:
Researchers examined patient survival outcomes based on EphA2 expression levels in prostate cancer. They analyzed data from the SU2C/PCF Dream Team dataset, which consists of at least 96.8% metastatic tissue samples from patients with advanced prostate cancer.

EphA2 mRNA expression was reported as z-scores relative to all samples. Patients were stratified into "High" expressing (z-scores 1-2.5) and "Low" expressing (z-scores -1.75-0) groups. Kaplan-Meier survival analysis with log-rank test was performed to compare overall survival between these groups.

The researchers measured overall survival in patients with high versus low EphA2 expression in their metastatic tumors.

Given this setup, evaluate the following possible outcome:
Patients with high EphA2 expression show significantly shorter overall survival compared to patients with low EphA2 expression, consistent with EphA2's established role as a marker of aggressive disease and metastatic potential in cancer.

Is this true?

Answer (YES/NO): NO